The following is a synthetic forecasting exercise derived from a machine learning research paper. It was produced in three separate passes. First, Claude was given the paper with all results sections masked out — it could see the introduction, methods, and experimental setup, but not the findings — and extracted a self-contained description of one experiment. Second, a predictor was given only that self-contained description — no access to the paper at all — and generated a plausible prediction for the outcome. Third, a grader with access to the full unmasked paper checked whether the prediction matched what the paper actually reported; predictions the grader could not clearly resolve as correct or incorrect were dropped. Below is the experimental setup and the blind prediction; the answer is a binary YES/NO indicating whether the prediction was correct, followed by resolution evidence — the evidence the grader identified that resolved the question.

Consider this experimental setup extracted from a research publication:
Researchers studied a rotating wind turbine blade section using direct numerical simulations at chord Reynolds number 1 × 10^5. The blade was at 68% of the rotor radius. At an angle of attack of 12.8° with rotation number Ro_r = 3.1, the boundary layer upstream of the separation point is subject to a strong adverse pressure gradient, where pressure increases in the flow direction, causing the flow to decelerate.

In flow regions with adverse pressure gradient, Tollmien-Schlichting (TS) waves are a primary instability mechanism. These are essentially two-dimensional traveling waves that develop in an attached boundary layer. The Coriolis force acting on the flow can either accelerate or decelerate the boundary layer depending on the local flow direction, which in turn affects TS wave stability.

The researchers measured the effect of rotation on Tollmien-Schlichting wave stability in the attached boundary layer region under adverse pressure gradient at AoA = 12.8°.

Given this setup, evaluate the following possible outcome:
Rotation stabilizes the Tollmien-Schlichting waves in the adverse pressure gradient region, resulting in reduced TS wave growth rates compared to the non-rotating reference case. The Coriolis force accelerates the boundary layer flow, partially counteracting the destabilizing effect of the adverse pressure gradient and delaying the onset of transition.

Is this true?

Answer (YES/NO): YES